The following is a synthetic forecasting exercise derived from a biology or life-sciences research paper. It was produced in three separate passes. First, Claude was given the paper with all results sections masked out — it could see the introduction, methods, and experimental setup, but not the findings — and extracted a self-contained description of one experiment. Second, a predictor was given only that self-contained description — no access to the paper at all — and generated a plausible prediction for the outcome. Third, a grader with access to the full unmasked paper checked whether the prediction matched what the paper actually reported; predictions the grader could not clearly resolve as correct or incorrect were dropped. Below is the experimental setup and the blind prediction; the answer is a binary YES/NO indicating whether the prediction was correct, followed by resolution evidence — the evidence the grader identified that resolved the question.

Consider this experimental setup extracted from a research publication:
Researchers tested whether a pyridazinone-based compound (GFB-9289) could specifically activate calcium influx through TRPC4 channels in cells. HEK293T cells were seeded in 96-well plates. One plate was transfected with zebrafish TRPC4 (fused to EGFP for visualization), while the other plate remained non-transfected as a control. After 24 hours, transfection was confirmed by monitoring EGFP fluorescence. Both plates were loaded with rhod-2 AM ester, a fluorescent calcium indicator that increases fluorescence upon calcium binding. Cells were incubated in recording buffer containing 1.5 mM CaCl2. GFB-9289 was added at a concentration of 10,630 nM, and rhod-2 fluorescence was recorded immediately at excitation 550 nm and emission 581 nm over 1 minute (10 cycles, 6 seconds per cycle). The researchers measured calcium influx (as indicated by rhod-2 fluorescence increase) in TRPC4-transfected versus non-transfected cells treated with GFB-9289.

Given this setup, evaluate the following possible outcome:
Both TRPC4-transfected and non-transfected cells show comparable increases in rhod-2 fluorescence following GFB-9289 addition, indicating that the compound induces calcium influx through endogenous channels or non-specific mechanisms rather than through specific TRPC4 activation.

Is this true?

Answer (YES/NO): NO